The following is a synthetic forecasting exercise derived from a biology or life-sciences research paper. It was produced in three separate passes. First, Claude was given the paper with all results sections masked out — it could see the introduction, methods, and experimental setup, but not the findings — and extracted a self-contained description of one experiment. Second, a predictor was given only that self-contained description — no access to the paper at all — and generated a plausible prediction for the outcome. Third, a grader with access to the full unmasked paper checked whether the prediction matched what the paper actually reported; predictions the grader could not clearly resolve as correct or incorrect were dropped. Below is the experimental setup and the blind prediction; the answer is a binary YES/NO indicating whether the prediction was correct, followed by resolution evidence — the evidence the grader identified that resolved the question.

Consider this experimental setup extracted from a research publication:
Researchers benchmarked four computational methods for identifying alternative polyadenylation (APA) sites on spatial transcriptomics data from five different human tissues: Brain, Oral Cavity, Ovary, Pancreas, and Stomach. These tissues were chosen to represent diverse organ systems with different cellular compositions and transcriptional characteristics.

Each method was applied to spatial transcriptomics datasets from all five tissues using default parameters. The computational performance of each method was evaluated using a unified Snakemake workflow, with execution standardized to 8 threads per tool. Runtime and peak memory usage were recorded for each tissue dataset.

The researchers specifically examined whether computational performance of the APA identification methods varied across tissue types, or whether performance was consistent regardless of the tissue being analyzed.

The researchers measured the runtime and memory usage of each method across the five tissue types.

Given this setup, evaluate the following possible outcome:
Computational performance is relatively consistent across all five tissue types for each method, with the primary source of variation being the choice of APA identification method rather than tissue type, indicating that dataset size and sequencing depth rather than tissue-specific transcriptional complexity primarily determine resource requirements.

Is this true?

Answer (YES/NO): NO